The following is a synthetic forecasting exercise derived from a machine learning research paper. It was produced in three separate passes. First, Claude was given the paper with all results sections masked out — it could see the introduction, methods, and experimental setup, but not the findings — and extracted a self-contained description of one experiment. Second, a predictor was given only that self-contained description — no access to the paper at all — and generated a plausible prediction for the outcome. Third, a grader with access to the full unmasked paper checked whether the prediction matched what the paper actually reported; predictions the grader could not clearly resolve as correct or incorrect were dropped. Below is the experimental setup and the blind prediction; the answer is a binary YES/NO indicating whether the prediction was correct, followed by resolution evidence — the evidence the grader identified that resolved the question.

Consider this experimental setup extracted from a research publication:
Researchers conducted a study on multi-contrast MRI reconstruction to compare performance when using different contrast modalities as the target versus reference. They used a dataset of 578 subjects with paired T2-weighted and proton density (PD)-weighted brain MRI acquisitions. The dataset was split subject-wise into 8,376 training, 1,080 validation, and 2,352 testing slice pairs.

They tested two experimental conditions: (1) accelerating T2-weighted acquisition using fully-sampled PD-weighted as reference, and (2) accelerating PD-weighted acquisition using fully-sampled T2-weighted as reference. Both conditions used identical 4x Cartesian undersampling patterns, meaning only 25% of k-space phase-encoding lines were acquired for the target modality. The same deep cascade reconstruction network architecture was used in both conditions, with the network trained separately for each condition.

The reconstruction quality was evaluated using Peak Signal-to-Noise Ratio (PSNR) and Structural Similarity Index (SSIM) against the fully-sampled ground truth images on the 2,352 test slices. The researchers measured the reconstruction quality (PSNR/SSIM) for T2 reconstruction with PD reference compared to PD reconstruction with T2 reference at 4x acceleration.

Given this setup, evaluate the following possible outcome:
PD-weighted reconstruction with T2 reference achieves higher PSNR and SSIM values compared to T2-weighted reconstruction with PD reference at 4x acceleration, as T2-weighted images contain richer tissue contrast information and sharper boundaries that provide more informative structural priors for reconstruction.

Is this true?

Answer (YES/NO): YES